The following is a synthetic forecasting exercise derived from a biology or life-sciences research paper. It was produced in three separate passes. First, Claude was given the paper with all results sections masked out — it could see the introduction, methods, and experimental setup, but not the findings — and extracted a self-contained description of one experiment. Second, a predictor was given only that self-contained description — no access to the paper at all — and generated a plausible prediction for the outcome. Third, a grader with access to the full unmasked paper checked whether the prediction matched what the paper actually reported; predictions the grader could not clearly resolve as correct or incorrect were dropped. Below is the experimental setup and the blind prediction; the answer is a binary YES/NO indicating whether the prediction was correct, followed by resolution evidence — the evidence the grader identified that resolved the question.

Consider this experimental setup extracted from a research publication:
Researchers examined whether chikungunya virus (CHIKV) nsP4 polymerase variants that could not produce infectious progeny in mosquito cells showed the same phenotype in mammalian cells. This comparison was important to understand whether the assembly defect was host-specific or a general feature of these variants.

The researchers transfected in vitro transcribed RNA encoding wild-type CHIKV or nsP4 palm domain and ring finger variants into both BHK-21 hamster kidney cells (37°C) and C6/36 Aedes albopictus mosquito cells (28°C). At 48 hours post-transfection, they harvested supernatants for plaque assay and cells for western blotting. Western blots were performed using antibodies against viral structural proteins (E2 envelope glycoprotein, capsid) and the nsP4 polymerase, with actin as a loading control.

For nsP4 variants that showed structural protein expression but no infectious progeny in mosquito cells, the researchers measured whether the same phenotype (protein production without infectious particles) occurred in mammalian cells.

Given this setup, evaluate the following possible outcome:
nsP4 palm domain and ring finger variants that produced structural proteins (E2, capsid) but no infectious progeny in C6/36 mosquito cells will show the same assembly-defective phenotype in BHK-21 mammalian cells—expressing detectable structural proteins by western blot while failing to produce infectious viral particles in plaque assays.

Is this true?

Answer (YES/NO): NO